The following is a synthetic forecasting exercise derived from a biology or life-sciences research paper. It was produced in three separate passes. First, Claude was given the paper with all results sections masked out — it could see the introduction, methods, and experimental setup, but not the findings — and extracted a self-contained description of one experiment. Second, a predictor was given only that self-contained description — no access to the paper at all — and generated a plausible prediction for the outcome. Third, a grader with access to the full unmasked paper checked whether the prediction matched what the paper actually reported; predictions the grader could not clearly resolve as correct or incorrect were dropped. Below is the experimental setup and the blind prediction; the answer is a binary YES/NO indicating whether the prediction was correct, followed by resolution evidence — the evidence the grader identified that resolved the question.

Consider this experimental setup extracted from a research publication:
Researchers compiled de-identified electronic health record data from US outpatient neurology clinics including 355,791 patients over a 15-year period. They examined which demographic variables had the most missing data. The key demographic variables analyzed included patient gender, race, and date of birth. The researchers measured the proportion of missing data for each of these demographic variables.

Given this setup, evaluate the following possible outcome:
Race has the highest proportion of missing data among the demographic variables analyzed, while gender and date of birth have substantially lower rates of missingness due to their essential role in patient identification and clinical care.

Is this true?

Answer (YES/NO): YES